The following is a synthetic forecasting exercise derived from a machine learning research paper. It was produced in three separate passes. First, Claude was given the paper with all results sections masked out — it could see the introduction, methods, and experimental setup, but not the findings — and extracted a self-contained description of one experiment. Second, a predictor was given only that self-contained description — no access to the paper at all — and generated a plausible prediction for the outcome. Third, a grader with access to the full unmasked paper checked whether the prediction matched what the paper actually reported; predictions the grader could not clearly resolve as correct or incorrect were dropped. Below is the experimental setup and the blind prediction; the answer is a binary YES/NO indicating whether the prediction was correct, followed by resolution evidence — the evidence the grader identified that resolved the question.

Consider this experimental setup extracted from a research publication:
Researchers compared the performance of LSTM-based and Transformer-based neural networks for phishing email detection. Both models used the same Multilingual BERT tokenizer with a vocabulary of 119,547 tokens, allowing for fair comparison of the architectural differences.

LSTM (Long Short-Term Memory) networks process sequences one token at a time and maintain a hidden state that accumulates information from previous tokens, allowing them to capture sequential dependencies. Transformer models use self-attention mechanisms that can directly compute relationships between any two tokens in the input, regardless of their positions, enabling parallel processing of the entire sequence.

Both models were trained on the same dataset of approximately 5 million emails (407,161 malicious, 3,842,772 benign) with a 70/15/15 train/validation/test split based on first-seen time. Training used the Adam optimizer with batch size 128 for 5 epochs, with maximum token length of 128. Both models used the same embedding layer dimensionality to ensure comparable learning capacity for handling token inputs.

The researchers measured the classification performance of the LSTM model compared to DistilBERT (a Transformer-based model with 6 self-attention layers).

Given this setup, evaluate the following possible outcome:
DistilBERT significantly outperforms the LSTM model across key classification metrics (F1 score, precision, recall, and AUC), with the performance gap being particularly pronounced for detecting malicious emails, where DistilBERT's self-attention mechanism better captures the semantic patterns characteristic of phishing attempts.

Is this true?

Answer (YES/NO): NO